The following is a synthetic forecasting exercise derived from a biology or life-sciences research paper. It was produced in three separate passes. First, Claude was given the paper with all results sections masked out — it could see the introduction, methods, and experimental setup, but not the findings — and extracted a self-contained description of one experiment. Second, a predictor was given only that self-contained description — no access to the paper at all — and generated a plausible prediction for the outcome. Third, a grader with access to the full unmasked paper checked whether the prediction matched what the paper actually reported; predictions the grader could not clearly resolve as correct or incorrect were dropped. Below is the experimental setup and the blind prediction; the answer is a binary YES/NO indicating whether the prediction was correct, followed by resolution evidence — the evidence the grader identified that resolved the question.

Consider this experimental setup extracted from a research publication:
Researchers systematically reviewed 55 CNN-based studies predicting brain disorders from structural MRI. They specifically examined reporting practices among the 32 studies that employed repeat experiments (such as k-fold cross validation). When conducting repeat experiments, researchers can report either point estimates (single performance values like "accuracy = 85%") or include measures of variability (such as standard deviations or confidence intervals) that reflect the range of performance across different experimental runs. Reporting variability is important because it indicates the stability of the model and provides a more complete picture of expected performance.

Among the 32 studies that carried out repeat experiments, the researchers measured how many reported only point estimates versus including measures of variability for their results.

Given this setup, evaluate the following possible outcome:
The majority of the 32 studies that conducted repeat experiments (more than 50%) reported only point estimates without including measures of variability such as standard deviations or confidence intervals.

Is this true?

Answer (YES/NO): NO